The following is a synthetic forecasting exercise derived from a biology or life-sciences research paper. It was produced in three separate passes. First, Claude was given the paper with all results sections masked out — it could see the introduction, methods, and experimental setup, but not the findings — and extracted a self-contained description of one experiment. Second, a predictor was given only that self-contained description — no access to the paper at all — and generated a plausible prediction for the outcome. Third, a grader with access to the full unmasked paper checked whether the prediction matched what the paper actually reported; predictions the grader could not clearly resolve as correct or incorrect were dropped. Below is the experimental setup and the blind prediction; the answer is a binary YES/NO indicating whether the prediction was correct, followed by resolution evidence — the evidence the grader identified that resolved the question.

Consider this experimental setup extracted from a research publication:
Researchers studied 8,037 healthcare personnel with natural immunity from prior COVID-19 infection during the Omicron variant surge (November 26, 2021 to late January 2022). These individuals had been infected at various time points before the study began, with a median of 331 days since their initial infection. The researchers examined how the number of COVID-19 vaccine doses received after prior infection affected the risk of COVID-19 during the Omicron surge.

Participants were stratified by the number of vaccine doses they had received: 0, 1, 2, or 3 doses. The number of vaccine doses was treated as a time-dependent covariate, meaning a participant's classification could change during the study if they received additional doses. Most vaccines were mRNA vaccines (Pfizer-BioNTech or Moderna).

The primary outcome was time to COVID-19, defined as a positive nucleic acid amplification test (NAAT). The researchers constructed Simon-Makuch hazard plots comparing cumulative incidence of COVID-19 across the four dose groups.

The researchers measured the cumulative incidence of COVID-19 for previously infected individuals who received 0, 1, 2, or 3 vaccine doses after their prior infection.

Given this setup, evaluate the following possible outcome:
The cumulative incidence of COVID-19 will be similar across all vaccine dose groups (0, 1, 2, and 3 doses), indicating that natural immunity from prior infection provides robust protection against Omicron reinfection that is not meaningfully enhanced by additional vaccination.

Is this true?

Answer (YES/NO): NO